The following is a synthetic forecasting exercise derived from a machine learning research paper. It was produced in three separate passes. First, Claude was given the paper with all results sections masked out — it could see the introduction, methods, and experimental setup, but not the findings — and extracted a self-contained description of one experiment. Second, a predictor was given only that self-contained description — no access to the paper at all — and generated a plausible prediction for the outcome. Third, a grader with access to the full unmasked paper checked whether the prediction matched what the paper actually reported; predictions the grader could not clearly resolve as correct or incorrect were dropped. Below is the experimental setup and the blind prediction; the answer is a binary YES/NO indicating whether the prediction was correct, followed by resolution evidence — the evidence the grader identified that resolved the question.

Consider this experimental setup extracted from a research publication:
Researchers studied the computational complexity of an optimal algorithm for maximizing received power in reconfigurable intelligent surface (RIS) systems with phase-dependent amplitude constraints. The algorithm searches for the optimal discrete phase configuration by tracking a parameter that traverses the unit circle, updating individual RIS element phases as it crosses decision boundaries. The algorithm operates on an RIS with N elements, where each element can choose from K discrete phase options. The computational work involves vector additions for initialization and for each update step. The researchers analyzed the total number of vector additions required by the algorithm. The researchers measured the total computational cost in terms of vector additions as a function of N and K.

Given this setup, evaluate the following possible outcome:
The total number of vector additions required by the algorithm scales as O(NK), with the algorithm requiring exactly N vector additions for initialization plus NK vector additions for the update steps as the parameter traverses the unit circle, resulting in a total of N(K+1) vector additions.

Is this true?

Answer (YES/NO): NO